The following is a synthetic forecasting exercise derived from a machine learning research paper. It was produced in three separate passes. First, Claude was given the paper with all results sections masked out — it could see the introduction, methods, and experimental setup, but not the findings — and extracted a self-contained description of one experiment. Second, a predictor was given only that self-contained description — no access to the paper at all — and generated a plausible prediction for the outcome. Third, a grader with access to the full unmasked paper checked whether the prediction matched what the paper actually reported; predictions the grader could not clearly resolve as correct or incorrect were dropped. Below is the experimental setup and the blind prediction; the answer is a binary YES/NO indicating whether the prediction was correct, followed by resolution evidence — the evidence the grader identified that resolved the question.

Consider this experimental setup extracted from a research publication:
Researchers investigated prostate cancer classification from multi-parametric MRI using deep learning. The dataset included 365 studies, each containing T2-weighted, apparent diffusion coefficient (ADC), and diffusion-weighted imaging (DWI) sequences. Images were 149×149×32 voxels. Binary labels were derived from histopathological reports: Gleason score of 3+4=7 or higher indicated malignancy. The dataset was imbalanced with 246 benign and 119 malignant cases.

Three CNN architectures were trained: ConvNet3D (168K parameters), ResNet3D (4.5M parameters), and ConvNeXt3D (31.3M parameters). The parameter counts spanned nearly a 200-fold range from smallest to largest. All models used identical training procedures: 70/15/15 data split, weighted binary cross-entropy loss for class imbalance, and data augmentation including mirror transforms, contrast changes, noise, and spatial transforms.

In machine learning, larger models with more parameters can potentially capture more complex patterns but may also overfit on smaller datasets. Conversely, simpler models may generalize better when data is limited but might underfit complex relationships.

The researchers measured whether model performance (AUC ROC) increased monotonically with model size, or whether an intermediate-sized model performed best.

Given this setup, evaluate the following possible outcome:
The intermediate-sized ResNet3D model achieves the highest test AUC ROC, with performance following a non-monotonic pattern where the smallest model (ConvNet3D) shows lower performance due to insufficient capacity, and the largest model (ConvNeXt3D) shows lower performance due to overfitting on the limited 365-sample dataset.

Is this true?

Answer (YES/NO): YES